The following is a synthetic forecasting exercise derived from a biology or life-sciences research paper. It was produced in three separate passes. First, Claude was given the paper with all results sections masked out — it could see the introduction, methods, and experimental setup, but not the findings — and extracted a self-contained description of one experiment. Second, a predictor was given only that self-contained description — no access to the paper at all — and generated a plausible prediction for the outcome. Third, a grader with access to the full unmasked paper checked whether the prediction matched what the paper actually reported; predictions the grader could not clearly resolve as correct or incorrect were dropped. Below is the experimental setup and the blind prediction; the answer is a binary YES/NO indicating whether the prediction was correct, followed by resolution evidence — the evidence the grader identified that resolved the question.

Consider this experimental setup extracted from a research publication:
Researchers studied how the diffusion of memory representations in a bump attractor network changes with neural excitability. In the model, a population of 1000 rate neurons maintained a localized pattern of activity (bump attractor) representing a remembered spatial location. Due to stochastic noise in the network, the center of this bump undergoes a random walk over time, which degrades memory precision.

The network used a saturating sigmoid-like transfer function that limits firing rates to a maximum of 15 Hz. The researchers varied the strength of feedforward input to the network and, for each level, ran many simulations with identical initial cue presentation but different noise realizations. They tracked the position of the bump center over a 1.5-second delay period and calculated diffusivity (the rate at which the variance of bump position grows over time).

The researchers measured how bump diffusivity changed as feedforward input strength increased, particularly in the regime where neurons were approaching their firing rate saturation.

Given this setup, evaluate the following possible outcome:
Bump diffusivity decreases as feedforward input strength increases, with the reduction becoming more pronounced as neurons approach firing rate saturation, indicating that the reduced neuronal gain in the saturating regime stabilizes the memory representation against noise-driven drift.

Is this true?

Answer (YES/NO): NO